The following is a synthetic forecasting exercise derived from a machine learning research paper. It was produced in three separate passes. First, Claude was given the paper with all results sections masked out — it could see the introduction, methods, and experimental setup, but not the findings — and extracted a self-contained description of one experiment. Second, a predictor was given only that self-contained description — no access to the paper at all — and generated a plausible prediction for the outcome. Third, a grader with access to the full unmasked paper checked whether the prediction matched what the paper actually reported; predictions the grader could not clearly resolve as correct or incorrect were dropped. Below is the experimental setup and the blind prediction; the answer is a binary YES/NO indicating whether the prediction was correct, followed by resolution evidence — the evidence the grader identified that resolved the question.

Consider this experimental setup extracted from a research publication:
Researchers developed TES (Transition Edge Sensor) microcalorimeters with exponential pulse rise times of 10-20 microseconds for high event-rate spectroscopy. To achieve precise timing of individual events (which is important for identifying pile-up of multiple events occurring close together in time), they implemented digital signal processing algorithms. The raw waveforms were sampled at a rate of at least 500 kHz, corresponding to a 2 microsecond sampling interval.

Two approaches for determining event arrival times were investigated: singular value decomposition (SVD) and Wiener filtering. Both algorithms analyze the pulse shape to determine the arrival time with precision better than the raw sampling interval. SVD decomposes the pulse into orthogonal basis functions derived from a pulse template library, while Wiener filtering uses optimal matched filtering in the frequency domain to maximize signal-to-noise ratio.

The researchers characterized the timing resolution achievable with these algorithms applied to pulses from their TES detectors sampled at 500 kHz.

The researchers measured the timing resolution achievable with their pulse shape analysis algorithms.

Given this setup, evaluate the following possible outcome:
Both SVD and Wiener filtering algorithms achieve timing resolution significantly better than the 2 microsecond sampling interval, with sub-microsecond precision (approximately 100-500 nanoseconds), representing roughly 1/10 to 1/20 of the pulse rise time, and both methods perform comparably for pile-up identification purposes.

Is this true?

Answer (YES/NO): NO